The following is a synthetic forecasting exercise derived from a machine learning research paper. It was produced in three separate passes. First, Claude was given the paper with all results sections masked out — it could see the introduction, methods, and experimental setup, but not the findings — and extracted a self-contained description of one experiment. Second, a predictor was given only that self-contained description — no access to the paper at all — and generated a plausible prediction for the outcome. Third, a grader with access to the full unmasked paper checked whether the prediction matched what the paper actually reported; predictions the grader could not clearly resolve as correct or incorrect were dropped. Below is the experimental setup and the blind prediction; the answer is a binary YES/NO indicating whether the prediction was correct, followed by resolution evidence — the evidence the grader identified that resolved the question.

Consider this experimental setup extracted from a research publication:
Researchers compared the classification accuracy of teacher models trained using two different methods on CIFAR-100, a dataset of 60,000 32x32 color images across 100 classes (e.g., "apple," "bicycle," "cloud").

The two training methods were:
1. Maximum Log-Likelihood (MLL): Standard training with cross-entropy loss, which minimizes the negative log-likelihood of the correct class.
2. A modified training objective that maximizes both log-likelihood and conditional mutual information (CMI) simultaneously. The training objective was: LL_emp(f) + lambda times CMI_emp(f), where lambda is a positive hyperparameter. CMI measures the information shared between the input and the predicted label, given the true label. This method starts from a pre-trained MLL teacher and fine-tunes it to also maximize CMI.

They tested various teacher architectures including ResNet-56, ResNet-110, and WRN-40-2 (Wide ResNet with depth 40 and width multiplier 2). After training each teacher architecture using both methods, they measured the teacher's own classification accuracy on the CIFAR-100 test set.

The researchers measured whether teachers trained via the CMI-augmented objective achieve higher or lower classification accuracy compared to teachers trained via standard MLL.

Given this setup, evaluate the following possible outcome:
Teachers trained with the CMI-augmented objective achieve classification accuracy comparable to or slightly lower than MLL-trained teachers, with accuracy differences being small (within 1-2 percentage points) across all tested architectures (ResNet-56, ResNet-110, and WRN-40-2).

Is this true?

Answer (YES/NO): YES